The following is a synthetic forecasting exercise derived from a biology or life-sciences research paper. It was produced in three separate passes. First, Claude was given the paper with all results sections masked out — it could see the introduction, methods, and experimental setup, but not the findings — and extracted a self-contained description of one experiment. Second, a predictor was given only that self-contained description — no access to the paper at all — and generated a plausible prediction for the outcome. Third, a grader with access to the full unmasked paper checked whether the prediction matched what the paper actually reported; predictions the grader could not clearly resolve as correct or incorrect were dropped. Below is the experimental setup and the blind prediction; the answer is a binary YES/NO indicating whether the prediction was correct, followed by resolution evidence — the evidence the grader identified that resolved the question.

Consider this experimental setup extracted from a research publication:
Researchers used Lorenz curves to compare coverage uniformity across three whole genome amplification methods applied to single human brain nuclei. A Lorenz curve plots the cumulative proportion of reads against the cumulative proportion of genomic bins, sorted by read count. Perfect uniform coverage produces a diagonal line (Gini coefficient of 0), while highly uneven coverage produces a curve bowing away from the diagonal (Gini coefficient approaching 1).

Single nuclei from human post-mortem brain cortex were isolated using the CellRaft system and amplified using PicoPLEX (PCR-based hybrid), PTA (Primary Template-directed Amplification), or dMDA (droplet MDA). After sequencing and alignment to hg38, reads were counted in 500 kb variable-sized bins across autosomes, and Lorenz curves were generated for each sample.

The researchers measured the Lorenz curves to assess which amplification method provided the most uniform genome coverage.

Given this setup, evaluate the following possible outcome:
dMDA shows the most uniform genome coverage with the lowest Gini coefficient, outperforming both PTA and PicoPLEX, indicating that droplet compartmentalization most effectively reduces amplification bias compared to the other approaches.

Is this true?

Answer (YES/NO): NO